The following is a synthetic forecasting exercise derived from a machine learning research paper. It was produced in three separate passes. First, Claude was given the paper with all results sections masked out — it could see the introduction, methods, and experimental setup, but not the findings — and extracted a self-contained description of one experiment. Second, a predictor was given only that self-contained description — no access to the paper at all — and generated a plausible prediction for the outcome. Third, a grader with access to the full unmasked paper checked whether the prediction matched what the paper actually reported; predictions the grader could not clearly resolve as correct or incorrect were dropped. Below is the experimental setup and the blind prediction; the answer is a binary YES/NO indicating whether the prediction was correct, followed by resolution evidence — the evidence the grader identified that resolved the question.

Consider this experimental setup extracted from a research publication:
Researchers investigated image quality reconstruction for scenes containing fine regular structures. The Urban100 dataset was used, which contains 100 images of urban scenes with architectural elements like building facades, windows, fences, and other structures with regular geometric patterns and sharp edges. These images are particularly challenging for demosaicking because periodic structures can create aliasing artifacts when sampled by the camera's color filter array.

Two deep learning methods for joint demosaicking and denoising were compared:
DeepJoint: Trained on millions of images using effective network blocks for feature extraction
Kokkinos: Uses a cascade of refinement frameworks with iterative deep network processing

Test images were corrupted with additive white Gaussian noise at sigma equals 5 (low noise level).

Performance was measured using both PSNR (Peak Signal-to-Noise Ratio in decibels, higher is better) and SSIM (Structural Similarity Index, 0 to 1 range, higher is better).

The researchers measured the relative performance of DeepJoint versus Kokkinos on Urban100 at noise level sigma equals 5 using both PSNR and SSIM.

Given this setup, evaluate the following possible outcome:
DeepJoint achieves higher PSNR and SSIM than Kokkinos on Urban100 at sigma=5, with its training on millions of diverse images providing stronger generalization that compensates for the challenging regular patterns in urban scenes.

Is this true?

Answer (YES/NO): NO